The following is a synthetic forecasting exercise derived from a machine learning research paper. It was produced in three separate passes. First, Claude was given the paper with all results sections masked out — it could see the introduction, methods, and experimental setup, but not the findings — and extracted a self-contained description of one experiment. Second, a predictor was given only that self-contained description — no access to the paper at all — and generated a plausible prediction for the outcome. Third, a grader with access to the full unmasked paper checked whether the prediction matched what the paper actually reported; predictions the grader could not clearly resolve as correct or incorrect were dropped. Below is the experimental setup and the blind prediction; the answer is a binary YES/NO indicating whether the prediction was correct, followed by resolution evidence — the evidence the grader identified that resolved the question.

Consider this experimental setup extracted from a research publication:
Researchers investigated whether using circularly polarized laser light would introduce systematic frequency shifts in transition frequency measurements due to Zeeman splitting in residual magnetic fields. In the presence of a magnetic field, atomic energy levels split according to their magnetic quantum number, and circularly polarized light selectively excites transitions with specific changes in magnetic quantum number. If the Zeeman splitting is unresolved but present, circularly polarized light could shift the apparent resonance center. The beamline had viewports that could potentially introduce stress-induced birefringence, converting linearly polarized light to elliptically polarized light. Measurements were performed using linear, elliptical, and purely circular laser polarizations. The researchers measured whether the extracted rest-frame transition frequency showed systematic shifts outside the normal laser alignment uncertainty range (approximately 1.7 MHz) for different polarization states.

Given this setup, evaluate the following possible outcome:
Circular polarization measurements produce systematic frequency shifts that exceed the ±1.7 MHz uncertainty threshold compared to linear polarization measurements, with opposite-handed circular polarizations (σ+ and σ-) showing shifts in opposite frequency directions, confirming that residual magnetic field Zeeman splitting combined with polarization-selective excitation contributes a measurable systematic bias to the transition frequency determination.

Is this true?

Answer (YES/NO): NO